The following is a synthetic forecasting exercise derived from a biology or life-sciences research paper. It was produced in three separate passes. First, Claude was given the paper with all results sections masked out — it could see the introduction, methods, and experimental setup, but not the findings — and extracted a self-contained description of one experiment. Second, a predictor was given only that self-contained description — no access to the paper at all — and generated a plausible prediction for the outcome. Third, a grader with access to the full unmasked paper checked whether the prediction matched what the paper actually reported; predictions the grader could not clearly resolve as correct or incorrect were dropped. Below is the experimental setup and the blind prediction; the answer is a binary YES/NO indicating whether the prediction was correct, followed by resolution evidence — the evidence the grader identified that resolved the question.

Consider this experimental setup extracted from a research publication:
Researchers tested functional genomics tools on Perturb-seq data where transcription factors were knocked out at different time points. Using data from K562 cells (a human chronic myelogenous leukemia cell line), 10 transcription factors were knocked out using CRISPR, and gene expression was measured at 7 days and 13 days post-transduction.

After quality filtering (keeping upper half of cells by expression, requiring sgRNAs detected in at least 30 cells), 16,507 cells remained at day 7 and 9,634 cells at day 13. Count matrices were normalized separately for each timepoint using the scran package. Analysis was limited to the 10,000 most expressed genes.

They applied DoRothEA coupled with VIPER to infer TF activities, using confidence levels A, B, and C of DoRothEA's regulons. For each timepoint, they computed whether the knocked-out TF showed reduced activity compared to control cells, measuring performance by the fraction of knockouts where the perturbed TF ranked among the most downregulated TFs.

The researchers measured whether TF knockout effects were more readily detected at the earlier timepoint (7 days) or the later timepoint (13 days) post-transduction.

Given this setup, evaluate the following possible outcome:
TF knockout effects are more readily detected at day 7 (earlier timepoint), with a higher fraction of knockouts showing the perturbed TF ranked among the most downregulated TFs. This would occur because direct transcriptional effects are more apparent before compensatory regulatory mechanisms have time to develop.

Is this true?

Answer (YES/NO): YES